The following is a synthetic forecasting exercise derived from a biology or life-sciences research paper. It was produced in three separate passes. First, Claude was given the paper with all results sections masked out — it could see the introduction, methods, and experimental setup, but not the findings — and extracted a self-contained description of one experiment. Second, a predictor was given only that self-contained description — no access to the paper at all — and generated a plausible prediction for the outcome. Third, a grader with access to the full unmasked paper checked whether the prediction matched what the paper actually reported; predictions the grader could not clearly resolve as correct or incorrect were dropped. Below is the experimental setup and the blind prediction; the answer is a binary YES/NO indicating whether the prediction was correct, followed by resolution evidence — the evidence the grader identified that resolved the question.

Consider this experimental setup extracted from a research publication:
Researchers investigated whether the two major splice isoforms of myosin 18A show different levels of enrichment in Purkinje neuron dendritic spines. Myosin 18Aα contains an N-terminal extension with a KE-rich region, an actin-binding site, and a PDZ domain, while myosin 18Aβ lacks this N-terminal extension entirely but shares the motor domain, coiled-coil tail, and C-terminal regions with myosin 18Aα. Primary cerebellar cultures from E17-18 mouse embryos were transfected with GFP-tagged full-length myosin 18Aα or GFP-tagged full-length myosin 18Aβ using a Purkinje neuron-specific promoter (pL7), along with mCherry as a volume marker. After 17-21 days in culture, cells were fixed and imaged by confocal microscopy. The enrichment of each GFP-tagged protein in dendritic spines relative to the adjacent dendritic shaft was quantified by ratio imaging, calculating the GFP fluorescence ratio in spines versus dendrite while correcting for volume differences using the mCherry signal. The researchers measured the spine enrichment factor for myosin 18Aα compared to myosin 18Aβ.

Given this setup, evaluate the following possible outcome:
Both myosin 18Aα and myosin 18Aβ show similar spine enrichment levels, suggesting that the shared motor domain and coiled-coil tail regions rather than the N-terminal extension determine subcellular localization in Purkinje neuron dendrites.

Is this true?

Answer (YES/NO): NO